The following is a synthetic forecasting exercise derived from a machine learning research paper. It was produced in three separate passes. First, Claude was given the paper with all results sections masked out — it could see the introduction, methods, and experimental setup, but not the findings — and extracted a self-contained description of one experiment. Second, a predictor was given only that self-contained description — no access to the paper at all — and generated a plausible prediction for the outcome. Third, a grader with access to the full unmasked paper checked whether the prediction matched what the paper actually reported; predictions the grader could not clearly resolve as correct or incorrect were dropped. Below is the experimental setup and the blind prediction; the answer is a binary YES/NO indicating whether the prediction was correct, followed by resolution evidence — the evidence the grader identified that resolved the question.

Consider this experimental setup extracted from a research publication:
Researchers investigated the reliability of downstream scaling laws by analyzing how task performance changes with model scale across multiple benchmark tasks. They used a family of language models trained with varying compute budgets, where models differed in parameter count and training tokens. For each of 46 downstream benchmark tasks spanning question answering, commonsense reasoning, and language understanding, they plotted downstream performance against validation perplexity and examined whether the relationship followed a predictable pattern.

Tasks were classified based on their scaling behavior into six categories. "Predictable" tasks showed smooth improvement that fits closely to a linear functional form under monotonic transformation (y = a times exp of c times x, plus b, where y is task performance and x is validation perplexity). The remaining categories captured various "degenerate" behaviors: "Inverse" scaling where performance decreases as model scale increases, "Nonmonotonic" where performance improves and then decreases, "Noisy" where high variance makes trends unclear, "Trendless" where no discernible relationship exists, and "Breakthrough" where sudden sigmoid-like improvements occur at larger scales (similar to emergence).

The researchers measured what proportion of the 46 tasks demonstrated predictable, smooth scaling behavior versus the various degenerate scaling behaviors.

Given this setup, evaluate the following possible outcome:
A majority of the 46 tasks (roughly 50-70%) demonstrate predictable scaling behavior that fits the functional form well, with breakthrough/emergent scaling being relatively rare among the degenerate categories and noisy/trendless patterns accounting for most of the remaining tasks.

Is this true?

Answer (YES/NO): NO